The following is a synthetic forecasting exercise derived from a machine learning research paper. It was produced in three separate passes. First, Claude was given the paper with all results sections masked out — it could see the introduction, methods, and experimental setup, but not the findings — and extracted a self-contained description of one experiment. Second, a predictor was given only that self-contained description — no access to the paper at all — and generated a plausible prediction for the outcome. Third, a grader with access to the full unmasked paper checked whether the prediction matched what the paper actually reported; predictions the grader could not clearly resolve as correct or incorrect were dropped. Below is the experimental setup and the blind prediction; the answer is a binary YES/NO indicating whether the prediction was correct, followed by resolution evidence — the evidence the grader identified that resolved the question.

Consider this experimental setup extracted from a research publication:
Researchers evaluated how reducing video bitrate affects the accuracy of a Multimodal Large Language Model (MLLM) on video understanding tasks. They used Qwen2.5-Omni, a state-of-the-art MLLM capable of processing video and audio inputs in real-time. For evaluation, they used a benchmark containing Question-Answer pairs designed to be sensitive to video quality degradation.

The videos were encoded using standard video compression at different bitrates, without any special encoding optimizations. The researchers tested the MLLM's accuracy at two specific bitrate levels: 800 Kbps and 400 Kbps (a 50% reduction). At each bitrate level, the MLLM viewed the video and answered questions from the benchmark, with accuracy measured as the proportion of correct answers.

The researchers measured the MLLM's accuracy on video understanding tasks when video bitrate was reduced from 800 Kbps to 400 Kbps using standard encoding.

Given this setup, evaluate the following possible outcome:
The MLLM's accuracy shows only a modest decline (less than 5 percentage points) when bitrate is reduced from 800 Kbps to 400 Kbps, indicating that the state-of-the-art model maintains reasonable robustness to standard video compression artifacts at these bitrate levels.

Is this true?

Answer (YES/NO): NO